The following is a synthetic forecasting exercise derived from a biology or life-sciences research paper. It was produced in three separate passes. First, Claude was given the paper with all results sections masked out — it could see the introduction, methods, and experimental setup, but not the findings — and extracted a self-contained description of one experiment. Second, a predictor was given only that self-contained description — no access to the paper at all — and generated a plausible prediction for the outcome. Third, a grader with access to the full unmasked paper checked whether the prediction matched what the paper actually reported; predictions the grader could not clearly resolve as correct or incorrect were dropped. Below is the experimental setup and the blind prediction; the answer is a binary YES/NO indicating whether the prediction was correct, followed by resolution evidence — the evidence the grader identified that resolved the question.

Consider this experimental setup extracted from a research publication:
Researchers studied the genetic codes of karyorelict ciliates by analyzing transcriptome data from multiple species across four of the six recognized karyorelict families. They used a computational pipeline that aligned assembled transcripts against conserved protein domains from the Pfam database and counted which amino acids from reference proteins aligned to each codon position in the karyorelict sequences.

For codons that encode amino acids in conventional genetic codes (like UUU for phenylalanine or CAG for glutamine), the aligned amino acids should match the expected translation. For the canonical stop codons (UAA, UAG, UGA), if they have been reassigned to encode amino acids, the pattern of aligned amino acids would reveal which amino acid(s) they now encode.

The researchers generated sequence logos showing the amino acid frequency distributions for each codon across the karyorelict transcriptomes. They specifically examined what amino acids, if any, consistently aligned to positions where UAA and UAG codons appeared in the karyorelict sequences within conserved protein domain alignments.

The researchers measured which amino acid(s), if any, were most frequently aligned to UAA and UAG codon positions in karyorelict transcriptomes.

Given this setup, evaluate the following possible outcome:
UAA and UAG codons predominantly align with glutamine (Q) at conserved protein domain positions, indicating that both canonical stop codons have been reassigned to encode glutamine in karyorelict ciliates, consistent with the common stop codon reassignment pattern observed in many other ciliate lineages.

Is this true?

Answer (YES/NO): YES